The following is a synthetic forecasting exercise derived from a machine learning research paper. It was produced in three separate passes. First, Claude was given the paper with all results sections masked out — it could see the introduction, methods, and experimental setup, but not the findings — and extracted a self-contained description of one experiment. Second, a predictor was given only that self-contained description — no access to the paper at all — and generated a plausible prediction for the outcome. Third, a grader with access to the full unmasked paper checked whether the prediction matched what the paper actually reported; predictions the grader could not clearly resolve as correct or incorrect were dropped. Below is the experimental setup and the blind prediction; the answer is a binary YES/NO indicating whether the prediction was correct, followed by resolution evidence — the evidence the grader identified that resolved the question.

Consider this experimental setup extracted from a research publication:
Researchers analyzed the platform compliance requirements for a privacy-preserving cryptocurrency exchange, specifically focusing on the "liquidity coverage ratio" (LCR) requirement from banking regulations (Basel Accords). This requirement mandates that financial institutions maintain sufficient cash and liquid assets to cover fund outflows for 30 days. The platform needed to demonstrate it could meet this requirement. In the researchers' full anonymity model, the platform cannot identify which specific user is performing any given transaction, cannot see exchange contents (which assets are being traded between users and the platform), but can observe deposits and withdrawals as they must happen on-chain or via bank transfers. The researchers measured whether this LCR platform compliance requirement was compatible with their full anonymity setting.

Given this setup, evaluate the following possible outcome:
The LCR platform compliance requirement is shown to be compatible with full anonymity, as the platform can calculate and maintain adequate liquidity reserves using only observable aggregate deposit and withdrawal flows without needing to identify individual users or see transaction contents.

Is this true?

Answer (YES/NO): YES